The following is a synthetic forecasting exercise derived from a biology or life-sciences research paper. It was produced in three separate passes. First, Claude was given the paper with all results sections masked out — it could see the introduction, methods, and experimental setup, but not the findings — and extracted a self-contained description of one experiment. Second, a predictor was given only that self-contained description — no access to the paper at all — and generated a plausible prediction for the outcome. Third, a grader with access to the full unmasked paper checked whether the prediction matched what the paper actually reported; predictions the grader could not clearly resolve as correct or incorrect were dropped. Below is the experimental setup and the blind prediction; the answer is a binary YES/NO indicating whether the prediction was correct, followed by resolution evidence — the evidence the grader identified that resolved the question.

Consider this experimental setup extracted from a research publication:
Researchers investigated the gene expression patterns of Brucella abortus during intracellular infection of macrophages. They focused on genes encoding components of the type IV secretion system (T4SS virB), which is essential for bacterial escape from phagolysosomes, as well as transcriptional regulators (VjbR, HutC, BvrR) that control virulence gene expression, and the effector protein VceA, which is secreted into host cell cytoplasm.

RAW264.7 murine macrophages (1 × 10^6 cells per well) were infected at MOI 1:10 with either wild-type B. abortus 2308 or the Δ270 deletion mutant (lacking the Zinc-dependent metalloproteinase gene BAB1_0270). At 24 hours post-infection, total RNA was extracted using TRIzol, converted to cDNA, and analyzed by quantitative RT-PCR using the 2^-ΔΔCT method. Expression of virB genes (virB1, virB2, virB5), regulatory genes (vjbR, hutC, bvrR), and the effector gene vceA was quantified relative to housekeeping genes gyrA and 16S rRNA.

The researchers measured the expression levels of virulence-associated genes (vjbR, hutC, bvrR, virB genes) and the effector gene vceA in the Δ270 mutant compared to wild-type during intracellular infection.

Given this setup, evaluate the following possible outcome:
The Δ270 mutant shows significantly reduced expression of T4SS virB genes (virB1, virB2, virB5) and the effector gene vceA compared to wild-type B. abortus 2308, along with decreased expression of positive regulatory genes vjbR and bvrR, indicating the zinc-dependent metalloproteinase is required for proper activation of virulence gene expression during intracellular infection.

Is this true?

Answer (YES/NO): NO